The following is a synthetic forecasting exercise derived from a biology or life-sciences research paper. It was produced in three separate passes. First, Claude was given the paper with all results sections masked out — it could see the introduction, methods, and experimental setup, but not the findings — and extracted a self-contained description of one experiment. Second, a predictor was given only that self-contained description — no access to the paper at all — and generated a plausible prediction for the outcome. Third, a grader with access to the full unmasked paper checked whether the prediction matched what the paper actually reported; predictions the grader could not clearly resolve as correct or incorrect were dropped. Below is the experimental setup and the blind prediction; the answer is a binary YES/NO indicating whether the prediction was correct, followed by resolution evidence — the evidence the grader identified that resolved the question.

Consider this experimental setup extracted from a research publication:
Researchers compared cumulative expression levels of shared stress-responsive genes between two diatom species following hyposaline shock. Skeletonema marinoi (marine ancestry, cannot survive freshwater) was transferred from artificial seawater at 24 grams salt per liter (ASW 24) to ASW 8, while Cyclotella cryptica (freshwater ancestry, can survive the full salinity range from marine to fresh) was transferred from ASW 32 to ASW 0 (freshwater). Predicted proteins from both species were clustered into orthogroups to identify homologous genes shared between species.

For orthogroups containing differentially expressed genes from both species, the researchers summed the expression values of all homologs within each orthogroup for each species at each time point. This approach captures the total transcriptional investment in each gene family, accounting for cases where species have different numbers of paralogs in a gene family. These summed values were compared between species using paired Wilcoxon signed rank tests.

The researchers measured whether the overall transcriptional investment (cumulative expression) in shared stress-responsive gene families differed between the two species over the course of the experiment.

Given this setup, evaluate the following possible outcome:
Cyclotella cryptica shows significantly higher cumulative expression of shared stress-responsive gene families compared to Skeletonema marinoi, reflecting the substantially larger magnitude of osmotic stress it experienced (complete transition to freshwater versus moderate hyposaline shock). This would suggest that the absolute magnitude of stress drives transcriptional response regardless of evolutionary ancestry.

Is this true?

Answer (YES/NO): NO